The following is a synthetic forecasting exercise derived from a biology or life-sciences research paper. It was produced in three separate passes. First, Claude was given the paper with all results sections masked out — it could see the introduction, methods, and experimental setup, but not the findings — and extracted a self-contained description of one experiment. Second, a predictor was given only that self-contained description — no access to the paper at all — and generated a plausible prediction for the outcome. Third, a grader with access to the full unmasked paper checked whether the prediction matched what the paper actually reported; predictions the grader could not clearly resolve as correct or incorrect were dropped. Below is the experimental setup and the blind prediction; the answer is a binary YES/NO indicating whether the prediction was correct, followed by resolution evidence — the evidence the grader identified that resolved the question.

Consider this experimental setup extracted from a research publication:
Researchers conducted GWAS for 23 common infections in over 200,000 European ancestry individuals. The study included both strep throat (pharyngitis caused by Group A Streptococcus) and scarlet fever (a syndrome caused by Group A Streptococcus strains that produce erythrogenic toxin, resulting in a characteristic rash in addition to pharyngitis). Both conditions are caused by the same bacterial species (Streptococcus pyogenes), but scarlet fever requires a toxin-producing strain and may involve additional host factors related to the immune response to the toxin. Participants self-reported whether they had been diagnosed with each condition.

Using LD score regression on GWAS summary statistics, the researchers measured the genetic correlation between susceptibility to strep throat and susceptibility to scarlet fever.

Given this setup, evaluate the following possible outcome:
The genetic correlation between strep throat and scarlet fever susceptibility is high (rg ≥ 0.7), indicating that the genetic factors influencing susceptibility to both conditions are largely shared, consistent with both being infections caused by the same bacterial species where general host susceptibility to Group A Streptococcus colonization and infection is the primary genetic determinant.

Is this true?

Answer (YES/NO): NO